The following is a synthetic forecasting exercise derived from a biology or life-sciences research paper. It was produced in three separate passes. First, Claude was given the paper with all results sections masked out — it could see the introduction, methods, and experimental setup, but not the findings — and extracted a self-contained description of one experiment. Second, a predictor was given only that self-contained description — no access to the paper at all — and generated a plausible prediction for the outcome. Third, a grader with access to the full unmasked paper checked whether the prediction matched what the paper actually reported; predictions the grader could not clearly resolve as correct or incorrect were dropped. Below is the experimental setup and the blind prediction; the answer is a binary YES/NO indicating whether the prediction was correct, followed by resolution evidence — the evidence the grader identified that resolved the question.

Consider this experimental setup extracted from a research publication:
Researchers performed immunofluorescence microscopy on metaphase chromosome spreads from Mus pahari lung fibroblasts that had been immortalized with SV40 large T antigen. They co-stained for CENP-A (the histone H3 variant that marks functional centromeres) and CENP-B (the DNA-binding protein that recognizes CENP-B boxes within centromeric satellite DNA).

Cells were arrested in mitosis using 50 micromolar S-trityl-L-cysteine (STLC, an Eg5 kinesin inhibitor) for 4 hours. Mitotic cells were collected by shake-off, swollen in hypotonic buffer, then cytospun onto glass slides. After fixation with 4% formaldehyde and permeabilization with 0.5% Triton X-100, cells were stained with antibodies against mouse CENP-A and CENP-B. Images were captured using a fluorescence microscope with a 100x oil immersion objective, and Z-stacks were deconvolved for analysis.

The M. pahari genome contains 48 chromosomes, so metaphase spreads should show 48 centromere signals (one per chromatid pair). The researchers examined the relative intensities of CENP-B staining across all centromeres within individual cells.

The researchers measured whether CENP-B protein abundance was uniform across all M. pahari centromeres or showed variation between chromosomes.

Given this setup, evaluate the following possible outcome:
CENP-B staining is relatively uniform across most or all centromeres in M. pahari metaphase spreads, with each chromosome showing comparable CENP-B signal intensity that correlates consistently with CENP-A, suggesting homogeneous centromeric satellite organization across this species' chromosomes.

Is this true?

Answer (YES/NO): NO